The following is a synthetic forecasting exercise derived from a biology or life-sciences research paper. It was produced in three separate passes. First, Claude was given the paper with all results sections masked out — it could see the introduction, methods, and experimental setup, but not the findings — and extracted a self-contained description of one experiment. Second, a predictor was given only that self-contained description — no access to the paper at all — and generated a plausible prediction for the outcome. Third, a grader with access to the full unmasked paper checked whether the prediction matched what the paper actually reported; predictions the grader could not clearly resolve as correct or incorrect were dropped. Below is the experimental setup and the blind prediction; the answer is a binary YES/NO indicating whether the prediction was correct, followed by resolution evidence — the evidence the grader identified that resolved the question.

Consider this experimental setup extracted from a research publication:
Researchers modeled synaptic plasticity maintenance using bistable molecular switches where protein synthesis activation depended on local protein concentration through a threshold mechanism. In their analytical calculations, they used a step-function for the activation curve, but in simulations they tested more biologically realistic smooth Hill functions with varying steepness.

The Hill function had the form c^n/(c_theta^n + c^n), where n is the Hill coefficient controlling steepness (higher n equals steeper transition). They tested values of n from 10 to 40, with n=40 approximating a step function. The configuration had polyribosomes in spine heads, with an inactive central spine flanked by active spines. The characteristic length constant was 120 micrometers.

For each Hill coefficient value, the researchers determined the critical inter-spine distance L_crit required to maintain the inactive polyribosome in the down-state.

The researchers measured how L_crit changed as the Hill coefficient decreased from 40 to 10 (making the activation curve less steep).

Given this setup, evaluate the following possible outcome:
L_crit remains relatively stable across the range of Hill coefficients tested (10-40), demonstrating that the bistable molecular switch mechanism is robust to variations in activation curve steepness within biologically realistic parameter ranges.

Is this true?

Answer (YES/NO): NO